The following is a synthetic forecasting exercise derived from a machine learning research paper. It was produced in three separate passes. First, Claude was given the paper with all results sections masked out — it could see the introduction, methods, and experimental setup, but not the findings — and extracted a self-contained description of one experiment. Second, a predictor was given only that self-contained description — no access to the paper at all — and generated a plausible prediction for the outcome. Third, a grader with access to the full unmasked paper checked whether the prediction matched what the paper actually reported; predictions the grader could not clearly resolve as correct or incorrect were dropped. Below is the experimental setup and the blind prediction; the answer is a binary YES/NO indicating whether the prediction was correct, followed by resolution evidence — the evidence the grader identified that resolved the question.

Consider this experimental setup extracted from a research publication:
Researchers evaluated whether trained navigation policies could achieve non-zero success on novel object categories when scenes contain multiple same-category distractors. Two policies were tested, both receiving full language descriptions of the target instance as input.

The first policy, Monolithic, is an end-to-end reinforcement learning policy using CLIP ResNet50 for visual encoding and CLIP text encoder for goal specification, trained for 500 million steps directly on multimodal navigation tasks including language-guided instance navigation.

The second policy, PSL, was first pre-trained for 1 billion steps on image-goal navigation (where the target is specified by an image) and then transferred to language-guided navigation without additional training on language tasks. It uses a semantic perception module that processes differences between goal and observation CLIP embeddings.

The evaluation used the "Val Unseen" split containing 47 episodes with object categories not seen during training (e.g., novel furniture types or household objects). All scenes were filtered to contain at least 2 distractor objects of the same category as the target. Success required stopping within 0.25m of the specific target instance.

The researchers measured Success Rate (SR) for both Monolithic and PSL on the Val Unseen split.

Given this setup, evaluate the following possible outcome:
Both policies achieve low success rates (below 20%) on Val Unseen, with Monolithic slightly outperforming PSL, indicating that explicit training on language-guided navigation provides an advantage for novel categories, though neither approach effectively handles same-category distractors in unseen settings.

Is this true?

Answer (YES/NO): NO